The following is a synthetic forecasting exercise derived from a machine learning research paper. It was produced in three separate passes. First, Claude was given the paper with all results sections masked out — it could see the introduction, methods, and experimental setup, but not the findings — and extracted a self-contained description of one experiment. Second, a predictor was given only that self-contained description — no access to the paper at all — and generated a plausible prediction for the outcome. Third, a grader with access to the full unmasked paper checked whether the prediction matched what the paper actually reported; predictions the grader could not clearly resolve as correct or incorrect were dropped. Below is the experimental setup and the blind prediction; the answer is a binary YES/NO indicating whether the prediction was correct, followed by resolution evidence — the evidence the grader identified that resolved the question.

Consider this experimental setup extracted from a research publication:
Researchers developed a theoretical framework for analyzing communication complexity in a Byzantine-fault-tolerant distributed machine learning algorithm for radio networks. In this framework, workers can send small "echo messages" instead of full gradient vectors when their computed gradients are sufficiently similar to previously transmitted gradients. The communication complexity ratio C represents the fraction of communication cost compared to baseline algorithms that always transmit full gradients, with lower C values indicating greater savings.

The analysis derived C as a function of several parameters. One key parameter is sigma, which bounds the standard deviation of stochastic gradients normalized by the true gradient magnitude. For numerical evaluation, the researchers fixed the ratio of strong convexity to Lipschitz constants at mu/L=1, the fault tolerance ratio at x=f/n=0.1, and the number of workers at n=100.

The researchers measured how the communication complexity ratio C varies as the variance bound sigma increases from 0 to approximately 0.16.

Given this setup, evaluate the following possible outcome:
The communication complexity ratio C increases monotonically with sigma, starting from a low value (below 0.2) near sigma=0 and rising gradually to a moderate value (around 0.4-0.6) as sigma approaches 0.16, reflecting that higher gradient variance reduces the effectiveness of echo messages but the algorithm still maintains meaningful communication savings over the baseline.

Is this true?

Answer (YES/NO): NO